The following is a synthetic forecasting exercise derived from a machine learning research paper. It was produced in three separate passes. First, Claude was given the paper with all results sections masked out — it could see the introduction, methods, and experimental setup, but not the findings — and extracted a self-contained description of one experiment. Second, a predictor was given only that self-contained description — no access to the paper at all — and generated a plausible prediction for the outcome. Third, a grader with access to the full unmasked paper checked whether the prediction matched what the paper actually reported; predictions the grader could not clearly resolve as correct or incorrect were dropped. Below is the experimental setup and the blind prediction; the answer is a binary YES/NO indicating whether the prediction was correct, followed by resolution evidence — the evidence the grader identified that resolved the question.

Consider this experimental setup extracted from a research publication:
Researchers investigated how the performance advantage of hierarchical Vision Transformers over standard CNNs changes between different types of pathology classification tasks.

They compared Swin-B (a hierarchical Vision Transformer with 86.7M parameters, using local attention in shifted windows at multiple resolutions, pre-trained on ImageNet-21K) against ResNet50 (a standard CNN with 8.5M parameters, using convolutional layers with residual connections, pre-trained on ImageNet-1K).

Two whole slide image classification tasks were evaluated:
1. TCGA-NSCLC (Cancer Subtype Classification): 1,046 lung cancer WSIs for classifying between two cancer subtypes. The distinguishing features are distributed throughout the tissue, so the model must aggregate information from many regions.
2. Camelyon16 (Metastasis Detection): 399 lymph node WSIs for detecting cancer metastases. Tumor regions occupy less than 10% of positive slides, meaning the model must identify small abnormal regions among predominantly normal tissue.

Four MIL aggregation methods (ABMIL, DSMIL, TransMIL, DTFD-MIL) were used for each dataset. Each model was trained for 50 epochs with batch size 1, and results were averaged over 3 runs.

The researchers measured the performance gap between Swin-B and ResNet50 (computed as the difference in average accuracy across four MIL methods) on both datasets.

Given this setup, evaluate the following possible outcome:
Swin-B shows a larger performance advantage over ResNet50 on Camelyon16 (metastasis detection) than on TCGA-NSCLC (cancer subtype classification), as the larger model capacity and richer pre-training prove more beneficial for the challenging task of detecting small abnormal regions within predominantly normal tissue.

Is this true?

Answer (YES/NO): YES